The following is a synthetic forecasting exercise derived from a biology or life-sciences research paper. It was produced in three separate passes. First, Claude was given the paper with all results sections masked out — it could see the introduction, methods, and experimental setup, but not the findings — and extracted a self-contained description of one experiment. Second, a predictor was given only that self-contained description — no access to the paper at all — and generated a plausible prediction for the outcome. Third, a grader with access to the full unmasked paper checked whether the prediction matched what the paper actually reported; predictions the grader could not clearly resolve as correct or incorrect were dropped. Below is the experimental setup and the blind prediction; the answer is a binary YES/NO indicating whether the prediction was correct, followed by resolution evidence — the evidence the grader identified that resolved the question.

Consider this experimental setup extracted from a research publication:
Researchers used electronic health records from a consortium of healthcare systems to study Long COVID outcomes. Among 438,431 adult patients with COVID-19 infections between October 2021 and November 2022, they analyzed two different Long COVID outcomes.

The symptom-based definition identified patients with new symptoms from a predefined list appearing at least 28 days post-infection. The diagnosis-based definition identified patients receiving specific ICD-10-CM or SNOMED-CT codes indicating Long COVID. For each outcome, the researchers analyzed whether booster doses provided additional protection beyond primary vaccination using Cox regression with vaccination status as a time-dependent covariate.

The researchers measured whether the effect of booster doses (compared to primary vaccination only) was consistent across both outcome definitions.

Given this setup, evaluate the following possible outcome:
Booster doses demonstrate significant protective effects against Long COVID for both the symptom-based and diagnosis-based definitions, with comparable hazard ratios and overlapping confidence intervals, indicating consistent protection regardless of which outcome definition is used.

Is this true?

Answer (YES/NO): NO